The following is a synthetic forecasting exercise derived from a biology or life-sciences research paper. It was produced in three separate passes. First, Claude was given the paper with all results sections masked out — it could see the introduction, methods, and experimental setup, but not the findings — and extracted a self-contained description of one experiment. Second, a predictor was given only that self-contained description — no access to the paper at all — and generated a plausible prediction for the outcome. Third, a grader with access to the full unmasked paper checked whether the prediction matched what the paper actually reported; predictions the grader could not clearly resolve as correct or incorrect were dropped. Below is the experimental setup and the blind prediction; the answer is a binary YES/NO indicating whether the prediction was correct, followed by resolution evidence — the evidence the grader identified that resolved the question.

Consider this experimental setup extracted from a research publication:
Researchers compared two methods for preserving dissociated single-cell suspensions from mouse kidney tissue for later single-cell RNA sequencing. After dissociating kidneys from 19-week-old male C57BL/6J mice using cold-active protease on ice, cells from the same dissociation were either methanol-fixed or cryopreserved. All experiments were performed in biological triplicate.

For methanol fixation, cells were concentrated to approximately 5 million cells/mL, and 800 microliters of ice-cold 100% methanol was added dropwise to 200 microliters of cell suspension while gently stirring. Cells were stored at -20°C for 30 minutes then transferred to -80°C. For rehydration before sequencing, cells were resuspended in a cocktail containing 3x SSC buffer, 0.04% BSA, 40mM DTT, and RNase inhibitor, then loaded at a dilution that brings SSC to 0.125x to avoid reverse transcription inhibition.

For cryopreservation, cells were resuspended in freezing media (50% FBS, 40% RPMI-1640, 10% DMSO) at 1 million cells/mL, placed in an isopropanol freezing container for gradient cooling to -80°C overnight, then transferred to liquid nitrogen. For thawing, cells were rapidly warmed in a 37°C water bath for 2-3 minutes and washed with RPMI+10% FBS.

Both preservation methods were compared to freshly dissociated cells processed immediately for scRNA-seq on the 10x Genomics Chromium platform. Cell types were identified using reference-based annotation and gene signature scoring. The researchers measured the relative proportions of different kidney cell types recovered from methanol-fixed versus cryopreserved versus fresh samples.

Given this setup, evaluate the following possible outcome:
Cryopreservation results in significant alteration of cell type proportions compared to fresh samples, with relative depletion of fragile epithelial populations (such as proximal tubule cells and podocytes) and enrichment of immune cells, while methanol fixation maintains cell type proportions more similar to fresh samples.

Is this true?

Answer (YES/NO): NO